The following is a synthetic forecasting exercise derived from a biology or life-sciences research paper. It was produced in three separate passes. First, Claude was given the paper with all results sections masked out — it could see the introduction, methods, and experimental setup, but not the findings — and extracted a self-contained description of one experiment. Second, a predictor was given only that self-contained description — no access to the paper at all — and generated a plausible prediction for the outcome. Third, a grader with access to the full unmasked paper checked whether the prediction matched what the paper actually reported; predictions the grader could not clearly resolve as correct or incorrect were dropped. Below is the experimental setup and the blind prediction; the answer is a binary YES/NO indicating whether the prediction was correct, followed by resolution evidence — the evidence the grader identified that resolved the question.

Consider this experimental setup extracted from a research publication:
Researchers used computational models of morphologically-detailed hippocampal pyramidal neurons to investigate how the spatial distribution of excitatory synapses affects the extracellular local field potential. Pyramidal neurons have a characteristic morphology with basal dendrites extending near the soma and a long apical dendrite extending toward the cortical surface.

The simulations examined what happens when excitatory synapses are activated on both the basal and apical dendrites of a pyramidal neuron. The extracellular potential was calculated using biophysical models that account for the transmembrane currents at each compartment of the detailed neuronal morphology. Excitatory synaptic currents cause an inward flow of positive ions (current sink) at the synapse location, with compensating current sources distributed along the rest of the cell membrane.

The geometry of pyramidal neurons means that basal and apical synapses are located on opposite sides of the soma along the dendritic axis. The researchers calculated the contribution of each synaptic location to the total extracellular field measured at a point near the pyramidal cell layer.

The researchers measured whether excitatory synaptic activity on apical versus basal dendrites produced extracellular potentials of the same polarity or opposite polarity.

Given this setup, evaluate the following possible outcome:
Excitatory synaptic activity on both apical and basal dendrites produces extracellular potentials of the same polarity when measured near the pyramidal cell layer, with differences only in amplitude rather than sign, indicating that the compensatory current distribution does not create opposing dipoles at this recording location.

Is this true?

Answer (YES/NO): NO